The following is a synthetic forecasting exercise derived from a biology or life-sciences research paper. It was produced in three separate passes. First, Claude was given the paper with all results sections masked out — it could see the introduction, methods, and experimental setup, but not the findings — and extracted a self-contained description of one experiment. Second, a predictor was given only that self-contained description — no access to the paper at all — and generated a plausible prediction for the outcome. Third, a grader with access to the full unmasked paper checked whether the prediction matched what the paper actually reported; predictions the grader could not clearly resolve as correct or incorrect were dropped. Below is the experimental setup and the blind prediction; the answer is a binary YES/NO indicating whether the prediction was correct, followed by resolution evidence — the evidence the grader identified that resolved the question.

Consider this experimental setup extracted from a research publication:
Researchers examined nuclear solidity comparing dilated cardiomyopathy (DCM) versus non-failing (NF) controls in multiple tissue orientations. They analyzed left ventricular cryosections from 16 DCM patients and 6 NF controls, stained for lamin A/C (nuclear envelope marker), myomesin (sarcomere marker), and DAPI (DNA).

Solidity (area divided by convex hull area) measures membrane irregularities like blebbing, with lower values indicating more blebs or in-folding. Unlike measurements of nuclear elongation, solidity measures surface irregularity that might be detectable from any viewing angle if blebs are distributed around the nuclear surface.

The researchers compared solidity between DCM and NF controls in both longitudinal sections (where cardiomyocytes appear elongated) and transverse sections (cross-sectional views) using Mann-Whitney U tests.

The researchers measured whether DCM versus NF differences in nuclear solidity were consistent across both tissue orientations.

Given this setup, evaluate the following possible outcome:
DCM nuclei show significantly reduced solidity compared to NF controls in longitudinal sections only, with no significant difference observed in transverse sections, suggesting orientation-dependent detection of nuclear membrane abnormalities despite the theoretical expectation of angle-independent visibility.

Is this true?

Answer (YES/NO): NO